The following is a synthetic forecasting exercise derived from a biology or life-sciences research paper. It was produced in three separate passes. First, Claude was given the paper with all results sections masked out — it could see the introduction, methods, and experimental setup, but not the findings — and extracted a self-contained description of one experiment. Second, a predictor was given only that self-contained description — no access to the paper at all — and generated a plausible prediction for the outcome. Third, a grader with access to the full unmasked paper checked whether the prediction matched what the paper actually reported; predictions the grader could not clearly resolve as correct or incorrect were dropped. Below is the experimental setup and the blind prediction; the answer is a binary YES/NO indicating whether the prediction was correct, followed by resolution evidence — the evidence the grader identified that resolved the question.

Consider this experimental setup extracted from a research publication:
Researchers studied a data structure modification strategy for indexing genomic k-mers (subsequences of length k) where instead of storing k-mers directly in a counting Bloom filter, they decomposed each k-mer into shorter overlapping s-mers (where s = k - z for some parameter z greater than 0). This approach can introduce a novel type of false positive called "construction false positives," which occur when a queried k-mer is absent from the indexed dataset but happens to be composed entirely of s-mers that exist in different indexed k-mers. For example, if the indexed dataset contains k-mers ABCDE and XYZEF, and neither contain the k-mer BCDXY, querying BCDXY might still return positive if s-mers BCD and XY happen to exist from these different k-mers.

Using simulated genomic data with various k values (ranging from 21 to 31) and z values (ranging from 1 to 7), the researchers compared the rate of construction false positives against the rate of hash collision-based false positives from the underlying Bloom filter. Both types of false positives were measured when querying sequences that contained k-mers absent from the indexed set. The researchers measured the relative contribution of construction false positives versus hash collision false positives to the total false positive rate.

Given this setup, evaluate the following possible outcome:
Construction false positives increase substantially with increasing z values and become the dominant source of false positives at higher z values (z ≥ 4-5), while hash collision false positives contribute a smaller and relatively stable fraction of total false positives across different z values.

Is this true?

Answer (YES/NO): NO